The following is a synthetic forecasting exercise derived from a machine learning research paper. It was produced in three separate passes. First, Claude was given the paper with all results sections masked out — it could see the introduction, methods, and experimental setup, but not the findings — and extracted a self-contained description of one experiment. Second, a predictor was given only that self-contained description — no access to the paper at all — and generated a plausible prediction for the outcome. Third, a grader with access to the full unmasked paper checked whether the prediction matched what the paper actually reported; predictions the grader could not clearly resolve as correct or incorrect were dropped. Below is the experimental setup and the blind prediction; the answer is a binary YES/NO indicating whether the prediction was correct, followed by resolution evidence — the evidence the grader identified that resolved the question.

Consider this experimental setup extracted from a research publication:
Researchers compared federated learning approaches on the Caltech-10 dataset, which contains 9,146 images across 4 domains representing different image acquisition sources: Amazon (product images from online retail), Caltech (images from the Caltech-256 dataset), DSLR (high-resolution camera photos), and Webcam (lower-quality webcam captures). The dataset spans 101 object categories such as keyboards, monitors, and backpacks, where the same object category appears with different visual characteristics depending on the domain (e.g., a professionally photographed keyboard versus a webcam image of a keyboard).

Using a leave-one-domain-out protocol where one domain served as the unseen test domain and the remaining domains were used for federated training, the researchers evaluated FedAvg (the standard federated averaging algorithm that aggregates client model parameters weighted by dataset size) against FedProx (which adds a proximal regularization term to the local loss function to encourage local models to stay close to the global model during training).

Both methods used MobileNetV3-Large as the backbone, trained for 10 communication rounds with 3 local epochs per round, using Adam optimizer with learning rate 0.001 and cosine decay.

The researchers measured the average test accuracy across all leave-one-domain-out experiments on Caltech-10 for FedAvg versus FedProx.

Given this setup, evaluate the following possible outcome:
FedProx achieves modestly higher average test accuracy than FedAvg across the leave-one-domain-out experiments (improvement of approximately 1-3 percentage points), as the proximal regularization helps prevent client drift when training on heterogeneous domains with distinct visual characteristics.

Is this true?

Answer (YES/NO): NO